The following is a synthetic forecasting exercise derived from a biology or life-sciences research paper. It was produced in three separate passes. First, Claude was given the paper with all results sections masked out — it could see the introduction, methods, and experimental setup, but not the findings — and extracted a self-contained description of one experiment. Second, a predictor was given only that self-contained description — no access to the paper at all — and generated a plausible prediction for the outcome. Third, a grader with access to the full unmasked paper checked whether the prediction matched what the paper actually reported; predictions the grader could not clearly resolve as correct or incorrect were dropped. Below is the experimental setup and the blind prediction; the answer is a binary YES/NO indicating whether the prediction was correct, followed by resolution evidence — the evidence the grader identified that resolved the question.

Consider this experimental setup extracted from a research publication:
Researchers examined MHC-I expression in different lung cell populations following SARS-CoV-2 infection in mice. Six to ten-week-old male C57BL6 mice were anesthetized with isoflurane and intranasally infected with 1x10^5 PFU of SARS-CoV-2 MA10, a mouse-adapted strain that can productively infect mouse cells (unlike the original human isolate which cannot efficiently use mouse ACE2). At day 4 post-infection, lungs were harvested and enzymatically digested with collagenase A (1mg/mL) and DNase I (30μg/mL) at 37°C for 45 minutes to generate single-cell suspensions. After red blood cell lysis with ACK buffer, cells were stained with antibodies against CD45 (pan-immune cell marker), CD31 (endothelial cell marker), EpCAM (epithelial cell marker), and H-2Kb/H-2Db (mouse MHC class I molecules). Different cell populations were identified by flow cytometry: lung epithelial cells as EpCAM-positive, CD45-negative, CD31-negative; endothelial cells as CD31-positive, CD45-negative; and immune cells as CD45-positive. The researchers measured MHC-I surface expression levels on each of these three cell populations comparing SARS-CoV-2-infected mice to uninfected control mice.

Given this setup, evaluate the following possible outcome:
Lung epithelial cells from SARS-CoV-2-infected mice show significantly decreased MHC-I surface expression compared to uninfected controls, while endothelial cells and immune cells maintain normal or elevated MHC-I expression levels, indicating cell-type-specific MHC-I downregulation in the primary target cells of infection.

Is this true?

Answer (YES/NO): NO